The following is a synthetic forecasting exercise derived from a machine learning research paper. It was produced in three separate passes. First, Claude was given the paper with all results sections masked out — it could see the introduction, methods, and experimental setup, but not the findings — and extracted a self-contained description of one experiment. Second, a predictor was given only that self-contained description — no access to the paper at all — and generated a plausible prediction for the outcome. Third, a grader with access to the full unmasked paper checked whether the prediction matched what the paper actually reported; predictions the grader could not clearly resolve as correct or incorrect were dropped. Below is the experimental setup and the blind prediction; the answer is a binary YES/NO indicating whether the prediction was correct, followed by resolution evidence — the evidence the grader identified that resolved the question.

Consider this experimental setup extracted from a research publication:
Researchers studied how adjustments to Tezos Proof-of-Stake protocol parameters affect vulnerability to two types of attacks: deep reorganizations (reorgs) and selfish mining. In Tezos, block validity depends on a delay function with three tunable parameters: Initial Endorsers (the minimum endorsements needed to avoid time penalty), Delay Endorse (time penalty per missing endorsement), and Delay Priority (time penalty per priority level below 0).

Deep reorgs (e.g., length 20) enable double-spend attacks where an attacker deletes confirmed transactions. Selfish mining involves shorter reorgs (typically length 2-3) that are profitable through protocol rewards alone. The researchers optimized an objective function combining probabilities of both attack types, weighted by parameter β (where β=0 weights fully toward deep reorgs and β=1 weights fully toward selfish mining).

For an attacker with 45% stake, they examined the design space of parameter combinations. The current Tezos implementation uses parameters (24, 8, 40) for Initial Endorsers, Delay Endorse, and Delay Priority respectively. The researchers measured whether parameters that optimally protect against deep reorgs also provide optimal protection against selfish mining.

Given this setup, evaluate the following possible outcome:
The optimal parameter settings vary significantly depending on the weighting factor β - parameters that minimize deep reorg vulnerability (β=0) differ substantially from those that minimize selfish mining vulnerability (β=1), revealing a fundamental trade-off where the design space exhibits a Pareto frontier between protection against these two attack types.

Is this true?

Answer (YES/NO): YES